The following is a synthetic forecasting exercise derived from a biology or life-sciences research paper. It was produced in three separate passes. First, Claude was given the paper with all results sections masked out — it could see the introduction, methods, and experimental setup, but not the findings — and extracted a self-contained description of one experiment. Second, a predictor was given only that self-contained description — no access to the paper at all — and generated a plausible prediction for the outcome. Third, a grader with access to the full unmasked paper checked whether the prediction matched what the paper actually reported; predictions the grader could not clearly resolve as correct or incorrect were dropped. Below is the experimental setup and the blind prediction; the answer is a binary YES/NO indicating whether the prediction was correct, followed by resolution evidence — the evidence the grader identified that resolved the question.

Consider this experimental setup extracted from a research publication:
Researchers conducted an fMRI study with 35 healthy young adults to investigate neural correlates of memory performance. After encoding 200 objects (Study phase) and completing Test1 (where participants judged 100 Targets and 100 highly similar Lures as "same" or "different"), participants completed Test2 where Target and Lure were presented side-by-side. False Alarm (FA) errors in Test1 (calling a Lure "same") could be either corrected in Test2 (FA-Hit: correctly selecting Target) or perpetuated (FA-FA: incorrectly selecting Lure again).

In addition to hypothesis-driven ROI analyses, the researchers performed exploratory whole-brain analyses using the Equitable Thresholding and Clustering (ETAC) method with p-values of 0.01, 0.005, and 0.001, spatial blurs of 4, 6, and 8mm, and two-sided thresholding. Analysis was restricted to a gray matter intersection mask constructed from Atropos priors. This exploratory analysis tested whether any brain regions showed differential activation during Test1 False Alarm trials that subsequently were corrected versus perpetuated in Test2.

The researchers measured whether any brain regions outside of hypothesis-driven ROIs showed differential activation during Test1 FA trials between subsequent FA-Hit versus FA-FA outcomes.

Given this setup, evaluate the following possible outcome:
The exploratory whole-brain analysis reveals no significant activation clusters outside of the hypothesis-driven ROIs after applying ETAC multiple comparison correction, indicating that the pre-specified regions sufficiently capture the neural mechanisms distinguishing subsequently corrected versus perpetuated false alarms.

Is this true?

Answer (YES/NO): NO